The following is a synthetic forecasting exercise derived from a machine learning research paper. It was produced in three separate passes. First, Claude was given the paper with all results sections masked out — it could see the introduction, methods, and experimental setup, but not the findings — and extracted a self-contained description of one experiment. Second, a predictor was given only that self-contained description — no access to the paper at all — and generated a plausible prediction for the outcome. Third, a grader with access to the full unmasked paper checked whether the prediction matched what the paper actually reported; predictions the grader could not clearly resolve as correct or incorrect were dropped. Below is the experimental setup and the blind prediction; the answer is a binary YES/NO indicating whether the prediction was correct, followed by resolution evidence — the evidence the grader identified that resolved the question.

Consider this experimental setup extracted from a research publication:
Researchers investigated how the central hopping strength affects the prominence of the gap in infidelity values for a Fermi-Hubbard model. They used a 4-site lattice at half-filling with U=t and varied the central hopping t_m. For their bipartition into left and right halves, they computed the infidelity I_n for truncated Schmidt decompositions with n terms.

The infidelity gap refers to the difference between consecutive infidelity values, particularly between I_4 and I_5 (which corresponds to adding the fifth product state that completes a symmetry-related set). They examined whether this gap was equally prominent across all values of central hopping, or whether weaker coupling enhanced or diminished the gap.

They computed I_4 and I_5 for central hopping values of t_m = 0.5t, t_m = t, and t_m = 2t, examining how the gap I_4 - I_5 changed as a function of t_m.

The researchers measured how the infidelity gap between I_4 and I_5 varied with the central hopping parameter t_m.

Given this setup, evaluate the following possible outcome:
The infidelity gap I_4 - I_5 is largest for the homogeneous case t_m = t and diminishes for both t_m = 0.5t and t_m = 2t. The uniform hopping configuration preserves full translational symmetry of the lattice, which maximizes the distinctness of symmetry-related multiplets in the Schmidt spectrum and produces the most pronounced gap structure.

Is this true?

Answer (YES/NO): NO